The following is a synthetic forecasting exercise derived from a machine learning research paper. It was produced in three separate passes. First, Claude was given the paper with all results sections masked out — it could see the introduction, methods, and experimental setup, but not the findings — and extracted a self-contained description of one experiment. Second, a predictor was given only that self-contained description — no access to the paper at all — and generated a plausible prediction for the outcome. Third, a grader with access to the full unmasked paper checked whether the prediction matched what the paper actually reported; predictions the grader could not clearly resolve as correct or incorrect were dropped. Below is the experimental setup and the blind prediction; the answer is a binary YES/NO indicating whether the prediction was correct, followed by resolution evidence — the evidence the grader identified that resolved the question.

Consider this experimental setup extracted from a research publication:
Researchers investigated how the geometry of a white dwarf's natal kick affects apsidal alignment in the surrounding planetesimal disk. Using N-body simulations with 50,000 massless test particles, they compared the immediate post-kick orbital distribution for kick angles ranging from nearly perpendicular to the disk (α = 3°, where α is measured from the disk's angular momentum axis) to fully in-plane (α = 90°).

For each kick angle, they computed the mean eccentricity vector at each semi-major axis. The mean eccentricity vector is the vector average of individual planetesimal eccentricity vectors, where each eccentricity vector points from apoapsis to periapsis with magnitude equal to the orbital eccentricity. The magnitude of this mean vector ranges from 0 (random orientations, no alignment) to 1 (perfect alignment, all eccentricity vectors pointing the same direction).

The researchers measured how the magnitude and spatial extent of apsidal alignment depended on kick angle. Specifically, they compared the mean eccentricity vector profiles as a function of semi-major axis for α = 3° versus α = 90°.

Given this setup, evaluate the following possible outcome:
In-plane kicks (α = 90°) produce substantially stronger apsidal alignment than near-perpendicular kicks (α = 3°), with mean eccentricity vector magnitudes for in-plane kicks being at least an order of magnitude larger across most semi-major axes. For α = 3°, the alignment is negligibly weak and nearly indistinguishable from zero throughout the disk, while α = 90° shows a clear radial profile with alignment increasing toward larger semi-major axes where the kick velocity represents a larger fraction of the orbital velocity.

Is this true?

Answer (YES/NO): YES